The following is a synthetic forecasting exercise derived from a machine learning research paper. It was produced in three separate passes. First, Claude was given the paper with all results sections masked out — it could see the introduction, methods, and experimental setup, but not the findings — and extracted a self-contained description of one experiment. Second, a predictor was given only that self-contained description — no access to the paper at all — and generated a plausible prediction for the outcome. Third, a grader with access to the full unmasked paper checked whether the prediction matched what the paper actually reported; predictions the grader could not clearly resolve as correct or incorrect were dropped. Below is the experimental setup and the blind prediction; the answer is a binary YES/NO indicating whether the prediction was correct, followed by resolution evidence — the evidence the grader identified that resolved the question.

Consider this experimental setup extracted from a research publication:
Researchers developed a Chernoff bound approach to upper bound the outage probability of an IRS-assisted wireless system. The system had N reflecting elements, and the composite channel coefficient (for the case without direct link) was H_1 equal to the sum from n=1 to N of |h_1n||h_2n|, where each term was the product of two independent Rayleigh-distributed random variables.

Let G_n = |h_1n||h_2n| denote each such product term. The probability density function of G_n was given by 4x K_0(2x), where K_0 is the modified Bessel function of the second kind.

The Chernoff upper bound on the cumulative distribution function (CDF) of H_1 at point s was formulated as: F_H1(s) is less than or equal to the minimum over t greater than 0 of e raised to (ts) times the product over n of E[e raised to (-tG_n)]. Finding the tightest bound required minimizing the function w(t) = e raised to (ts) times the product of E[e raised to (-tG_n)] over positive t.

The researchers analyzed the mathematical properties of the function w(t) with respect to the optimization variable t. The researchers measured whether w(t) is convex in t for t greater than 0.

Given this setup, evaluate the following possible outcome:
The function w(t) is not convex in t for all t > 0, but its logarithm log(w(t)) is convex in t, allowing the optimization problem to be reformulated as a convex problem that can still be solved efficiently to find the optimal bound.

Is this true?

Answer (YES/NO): NO